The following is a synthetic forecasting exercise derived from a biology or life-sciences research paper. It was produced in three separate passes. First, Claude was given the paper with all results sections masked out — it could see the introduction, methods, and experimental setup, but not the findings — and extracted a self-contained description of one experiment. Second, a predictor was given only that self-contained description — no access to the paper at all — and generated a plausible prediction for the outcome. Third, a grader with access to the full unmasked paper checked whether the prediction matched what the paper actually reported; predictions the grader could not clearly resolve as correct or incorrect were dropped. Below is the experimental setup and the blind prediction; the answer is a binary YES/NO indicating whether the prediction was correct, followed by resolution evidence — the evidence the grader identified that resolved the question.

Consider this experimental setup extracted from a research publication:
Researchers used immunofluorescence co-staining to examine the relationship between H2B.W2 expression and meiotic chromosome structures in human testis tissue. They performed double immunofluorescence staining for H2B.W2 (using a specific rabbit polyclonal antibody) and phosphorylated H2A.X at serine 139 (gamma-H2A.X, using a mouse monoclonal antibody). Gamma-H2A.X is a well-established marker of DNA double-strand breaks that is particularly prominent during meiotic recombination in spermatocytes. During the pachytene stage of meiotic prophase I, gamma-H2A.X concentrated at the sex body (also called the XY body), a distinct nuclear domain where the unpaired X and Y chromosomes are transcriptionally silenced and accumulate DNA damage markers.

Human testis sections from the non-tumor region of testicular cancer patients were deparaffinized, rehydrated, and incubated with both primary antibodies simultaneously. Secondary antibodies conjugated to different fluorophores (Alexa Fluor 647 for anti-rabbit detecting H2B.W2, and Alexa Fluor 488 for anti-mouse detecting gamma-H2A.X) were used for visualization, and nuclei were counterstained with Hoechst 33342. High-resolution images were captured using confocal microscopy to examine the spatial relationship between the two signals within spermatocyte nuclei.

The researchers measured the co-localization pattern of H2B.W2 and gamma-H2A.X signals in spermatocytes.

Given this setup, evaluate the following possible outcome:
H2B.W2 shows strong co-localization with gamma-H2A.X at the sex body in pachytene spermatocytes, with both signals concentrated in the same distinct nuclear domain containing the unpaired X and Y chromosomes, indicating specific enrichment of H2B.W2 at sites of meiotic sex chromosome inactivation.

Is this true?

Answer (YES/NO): NO